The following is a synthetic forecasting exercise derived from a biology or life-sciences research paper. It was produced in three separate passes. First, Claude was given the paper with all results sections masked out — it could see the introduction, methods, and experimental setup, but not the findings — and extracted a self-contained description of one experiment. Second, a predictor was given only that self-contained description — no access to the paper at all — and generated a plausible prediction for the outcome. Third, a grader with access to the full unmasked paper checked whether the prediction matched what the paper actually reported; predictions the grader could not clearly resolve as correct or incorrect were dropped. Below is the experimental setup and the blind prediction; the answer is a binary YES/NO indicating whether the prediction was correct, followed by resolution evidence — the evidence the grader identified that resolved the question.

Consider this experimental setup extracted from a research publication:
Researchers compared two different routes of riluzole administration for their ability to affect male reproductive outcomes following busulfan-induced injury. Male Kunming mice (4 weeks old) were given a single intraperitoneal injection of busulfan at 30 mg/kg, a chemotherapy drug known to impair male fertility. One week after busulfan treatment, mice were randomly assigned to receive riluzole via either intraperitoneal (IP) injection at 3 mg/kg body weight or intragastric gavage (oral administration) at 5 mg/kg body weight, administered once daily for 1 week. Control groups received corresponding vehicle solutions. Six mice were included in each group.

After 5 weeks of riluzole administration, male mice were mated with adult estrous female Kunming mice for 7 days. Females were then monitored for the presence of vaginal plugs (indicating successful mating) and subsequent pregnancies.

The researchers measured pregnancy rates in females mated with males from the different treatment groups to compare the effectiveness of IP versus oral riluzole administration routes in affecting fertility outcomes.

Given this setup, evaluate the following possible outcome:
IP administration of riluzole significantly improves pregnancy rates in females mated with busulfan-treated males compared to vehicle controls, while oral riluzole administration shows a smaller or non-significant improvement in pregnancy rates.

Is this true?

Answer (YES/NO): NO